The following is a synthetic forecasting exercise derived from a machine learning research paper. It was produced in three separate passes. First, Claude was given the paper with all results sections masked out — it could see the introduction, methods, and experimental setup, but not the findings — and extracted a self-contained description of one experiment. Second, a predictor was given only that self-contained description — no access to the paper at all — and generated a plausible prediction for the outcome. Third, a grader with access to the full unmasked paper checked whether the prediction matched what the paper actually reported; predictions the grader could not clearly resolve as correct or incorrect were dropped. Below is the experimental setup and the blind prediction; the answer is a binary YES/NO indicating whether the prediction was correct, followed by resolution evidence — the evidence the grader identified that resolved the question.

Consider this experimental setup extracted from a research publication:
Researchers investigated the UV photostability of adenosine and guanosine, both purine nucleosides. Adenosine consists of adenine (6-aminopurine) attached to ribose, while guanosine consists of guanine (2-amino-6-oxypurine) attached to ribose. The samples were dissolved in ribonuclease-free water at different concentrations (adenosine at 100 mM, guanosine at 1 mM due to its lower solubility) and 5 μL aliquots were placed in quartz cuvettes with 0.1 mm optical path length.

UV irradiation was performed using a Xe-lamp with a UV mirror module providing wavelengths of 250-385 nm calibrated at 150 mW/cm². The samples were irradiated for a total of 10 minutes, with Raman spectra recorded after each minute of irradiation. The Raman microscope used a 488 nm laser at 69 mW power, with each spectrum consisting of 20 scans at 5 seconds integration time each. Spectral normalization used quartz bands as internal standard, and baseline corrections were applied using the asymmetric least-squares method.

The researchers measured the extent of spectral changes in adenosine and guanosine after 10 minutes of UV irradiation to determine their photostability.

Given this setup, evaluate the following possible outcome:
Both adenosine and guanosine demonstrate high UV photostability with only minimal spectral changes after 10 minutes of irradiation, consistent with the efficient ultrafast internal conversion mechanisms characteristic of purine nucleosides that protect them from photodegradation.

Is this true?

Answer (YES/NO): YES